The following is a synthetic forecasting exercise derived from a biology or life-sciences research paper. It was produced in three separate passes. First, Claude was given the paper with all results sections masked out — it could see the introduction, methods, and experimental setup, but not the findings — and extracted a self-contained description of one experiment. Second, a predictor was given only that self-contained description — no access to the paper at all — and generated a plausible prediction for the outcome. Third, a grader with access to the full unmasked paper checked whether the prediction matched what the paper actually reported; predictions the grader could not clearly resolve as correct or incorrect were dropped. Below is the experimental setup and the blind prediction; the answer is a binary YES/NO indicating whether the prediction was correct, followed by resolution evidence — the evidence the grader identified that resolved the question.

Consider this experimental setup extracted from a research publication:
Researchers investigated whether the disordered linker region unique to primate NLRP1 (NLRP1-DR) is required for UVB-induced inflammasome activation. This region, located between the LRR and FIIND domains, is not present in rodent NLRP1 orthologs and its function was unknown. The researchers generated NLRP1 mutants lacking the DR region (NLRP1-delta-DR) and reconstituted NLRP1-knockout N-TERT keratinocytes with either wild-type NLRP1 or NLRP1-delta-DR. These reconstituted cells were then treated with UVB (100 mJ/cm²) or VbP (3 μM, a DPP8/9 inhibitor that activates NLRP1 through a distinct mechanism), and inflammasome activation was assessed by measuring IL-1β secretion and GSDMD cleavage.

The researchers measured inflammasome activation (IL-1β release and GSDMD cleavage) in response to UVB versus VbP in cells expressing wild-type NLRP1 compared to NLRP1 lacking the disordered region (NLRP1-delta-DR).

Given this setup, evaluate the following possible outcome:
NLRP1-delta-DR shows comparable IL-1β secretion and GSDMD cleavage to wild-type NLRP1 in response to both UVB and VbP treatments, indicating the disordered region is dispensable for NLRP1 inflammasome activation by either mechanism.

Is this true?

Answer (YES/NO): NO